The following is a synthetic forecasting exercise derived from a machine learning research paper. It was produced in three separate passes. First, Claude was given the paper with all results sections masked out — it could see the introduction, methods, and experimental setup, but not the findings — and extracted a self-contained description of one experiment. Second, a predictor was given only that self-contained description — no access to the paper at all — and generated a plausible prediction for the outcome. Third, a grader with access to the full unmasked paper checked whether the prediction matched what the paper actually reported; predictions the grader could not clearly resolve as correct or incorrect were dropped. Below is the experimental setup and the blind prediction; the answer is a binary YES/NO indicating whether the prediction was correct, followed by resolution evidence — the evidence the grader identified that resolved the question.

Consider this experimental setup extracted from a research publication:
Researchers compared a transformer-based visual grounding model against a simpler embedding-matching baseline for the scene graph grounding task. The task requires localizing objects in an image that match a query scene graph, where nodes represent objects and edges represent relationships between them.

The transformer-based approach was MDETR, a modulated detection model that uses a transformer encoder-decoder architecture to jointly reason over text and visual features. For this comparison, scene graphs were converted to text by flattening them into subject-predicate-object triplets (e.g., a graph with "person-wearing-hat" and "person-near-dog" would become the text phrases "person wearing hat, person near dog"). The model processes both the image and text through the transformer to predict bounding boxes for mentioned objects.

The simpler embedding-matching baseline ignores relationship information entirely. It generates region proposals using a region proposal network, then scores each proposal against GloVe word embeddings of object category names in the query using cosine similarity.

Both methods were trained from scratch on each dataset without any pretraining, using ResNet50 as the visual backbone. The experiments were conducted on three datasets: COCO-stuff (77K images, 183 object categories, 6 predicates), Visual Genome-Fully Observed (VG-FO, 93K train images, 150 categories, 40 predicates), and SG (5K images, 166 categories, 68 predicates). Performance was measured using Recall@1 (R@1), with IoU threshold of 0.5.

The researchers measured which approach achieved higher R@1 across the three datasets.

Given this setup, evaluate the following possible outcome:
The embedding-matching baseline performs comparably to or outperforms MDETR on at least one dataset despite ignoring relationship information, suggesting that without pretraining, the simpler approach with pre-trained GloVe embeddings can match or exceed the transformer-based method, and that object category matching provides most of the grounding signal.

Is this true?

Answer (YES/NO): YES